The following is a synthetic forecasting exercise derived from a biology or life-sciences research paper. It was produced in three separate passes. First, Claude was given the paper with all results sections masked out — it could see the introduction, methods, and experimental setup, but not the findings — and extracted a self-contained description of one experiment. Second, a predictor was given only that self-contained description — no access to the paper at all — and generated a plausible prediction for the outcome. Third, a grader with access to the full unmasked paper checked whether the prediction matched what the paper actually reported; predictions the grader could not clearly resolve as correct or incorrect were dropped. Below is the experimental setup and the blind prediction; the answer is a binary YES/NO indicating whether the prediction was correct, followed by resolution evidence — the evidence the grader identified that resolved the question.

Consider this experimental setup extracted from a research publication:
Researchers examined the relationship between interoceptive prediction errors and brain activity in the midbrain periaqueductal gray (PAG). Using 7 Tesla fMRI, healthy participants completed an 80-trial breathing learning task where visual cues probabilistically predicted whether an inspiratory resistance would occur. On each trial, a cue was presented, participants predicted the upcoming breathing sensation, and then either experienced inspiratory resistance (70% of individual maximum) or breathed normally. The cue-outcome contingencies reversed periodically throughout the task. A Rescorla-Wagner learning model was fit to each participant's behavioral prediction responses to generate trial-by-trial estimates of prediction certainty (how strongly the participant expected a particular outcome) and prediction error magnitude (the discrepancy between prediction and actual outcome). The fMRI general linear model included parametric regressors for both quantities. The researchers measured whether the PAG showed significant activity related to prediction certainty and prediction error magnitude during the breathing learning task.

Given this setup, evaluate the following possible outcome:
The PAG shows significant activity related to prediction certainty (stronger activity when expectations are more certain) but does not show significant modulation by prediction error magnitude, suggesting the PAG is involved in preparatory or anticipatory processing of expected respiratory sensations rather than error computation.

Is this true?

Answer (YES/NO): NO